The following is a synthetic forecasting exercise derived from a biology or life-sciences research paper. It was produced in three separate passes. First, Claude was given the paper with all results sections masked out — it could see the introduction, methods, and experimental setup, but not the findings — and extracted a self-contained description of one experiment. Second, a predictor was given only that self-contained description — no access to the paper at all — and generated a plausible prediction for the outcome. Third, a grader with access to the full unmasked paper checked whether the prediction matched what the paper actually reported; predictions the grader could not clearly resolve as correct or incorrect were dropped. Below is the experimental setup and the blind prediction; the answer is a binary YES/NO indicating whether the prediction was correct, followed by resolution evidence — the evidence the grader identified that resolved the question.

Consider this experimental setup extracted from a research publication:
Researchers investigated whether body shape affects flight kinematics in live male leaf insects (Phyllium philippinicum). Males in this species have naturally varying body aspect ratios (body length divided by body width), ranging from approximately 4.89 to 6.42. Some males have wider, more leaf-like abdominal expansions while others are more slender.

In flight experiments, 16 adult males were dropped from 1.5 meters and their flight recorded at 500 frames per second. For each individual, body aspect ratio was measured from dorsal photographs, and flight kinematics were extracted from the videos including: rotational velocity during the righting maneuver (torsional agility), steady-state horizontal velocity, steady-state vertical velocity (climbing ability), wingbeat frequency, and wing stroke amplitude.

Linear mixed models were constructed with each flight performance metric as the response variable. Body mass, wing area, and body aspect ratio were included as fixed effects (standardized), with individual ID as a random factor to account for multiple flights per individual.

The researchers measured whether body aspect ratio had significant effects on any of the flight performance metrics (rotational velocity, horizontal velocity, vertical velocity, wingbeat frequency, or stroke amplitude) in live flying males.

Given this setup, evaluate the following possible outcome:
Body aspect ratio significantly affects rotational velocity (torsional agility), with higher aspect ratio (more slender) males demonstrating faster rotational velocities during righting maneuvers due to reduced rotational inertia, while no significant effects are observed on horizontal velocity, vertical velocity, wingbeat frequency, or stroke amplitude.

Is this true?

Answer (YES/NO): NO